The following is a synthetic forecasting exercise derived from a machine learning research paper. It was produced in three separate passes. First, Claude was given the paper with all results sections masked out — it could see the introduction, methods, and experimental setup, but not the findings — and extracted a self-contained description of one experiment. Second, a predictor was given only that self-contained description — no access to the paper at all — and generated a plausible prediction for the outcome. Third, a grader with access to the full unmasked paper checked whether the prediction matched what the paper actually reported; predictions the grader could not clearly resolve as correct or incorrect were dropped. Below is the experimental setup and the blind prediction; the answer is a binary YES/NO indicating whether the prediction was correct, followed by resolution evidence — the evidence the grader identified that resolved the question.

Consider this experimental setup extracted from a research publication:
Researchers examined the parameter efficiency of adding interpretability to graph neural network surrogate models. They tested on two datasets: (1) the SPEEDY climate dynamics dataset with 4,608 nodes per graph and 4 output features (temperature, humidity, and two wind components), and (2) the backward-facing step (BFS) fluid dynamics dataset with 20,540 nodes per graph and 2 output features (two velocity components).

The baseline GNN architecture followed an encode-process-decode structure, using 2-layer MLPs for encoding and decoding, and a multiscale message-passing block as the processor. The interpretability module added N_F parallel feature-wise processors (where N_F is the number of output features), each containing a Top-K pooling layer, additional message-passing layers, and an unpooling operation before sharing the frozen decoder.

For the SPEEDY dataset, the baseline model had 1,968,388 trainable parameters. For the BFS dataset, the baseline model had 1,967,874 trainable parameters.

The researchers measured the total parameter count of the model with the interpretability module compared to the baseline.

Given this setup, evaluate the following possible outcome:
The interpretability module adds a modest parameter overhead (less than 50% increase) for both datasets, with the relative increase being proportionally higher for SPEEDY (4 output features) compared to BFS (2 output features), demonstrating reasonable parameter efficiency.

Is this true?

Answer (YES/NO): NO